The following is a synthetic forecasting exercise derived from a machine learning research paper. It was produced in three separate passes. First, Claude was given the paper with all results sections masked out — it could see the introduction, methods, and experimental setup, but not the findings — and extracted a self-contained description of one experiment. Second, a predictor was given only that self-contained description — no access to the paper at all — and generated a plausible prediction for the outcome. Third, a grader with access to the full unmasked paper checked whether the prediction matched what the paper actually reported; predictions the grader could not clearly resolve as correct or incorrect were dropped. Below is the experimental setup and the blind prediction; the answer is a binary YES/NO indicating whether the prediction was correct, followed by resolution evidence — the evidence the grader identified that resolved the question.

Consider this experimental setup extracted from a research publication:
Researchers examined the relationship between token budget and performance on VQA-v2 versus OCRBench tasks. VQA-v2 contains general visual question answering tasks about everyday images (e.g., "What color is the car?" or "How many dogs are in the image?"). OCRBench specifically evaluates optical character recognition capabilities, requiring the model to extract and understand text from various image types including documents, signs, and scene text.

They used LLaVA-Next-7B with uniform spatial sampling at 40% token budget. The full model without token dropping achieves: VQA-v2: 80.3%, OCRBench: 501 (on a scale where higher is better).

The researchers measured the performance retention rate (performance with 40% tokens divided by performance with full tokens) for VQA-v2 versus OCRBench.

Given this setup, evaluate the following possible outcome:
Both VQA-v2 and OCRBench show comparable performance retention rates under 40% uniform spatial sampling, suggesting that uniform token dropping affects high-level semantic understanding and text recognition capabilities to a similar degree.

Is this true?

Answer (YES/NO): NO